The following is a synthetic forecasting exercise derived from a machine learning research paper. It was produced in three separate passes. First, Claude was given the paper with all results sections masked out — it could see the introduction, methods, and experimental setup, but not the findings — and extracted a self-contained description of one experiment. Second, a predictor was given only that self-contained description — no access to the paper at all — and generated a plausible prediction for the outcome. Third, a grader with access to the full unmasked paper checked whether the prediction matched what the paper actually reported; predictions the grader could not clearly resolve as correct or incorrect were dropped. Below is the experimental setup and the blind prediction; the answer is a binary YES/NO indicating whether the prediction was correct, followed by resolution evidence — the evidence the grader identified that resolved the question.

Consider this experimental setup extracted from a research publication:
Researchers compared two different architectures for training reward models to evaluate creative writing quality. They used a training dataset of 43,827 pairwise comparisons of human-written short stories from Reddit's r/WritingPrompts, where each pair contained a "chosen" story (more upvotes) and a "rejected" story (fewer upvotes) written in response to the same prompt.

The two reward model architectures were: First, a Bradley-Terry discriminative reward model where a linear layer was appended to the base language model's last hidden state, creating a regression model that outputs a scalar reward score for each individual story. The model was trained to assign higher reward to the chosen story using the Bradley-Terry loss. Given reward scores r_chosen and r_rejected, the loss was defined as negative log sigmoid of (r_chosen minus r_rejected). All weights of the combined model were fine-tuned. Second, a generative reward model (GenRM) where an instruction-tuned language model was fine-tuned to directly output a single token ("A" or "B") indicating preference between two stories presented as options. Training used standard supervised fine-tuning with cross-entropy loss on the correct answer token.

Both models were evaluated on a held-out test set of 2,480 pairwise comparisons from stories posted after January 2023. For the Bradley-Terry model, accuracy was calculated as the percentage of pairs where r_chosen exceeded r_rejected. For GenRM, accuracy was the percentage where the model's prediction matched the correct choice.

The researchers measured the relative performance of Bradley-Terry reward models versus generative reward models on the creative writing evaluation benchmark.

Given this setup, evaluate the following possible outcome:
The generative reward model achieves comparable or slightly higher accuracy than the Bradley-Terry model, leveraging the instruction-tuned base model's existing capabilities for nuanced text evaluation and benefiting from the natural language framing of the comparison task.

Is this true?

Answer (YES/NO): YES